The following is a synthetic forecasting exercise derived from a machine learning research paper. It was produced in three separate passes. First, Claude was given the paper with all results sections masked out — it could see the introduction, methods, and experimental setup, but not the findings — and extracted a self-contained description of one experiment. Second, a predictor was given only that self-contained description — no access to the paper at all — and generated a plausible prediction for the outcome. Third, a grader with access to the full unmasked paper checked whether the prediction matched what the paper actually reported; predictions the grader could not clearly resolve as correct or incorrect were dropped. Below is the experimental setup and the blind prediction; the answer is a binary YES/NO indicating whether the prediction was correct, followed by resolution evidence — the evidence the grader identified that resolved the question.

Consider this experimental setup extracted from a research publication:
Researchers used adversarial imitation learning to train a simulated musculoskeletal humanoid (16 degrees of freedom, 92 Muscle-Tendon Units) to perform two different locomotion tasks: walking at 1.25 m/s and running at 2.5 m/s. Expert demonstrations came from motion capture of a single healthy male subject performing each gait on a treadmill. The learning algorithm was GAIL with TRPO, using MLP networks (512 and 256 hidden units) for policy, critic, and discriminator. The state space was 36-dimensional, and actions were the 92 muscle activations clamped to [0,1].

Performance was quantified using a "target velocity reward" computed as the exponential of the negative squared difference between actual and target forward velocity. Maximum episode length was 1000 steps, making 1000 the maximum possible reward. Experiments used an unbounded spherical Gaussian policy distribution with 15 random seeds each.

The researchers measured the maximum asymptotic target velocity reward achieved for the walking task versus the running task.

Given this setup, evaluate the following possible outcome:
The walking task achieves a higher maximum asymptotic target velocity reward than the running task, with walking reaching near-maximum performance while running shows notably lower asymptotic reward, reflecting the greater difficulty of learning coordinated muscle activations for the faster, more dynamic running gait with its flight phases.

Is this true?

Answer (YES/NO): NO